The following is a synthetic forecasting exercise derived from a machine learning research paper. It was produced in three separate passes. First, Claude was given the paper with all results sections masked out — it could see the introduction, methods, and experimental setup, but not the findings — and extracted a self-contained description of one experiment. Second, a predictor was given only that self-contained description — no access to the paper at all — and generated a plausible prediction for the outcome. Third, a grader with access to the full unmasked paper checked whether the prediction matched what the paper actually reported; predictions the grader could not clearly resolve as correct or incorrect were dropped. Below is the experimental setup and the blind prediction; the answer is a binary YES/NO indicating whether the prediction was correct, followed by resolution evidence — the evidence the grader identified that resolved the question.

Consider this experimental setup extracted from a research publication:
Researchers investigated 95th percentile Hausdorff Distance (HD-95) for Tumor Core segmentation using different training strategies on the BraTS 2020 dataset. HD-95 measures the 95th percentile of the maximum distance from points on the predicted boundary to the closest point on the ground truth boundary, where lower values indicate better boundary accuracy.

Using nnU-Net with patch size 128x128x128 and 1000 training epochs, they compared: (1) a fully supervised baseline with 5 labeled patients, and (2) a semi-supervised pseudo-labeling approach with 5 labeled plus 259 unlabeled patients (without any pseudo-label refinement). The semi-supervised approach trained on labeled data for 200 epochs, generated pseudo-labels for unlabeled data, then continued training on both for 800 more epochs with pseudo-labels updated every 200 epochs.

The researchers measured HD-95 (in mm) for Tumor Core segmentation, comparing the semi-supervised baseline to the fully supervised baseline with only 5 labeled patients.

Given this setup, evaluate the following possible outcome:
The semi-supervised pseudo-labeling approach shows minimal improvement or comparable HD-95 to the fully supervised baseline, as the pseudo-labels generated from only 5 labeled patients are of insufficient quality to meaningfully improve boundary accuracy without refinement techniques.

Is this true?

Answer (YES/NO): YES